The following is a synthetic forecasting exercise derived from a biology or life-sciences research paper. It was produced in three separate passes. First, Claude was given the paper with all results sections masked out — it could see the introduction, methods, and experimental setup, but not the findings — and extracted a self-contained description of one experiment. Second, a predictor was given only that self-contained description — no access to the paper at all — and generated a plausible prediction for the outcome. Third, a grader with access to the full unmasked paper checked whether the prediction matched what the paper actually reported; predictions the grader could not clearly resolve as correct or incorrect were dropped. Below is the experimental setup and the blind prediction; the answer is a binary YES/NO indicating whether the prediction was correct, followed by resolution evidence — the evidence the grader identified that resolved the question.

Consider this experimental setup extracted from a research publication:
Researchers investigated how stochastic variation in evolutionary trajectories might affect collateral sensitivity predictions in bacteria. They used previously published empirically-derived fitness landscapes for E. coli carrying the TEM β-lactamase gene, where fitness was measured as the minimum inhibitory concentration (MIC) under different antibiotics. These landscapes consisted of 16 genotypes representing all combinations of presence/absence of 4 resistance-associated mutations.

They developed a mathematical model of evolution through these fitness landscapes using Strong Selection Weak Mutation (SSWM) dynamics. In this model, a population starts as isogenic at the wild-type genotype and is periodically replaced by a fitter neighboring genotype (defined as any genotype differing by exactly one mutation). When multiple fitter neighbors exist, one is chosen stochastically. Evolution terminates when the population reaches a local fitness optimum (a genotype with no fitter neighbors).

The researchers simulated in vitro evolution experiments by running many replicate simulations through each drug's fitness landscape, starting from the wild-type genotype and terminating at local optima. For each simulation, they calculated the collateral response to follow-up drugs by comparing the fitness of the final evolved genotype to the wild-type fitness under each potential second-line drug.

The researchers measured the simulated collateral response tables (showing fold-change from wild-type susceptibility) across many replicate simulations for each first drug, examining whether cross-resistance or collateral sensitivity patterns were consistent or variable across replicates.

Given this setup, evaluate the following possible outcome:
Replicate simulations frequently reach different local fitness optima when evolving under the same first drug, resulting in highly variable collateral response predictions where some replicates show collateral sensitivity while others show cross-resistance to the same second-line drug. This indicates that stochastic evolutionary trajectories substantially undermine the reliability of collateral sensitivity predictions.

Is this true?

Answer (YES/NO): YES